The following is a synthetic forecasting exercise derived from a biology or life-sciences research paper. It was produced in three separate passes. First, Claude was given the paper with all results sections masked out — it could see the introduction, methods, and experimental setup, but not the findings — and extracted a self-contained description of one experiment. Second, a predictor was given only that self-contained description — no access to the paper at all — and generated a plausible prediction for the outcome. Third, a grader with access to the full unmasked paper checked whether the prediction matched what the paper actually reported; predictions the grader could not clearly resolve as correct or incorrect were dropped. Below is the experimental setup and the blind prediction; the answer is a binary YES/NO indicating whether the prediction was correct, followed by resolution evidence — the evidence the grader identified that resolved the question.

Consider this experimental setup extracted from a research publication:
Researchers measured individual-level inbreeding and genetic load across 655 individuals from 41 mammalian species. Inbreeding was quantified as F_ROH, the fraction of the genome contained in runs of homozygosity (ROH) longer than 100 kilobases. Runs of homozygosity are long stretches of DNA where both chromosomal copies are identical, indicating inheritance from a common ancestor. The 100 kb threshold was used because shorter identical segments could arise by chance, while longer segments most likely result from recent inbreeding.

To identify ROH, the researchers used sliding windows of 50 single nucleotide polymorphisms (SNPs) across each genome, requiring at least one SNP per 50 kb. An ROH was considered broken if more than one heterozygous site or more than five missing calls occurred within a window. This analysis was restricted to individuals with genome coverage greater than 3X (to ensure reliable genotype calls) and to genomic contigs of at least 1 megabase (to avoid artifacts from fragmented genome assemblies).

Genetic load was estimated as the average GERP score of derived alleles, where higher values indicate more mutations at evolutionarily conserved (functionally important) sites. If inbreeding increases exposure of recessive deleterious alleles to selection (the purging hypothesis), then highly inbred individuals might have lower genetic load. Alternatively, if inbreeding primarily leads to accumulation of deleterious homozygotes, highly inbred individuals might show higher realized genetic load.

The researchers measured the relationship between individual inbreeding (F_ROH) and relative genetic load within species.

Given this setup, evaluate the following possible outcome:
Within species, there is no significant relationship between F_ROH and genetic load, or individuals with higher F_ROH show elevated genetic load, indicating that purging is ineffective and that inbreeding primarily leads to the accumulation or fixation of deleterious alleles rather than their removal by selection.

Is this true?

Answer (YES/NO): NO